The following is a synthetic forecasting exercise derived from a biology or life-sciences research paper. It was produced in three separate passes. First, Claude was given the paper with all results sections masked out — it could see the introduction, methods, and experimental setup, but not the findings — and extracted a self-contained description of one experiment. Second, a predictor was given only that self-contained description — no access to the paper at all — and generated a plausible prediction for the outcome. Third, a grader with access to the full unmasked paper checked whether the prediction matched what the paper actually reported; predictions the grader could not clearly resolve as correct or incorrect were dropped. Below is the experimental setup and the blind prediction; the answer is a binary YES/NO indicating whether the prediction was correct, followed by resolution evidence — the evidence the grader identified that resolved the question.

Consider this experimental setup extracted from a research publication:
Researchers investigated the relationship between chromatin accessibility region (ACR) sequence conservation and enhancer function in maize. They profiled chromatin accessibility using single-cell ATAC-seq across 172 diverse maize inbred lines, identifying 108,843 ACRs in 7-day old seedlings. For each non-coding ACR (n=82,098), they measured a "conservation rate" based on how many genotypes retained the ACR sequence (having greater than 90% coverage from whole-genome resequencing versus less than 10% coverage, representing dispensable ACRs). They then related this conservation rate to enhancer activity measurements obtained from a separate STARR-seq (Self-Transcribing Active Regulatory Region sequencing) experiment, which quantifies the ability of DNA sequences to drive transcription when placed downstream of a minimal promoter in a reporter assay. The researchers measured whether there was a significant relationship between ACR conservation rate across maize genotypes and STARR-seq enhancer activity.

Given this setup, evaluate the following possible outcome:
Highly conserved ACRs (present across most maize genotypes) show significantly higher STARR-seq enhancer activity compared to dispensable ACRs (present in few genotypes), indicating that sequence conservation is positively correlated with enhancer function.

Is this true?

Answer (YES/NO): YES